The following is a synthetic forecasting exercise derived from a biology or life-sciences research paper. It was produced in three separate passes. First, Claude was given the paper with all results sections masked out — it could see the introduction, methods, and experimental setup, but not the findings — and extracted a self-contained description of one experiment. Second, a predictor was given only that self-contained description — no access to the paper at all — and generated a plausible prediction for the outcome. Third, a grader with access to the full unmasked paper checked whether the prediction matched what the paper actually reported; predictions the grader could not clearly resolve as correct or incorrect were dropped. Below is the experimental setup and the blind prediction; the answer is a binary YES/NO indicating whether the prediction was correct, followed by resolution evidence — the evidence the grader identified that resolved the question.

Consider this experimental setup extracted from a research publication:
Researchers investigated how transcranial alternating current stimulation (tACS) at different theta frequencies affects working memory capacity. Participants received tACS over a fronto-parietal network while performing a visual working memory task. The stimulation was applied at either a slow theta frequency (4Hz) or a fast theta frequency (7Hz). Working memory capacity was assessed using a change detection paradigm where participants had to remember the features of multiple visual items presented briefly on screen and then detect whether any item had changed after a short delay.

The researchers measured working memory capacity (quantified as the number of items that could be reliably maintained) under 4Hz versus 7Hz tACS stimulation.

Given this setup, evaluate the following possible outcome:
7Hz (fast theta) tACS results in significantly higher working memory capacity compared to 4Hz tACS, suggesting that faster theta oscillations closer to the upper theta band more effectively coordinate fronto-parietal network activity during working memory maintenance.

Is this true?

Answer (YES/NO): NO